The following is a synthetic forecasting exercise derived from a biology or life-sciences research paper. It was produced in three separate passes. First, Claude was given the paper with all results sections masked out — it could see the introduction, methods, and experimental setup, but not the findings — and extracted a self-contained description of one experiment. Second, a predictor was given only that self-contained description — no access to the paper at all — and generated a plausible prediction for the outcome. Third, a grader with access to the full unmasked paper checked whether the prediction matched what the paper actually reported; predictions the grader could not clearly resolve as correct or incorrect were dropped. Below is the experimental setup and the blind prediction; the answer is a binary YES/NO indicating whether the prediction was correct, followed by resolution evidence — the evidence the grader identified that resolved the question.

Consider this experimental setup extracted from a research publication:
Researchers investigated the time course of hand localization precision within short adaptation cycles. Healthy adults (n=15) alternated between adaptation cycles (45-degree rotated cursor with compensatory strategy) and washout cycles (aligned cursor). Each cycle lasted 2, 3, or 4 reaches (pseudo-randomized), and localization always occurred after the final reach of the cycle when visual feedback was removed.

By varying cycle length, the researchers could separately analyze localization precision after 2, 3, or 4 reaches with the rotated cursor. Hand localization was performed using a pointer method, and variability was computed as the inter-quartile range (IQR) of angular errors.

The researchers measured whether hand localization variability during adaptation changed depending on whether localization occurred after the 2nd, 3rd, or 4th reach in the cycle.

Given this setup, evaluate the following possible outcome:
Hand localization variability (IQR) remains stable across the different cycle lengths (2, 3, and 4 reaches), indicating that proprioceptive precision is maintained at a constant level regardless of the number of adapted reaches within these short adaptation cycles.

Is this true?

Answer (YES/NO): YES